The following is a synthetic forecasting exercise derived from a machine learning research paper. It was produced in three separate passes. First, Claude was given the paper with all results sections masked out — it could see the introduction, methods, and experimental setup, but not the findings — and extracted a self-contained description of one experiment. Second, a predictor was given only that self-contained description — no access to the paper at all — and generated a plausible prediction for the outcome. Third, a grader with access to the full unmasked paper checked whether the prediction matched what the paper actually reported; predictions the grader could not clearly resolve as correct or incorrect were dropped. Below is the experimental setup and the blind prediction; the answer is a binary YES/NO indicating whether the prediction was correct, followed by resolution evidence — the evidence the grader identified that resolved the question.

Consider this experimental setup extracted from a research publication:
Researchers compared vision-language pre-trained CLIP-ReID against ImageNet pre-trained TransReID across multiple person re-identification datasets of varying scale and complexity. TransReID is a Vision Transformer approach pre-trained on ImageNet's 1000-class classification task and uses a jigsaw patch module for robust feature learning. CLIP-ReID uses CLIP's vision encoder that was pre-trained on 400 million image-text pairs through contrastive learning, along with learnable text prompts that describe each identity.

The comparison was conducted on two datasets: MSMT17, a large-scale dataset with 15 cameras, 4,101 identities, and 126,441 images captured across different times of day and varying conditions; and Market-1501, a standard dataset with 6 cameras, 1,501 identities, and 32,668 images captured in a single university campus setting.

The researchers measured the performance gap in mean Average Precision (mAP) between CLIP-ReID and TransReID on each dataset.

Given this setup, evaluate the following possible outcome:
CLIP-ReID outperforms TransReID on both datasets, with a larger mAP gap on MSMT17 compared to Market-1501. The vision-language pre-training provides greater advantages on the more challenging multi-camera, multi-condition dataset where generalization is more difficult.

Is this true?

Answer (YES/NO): YES